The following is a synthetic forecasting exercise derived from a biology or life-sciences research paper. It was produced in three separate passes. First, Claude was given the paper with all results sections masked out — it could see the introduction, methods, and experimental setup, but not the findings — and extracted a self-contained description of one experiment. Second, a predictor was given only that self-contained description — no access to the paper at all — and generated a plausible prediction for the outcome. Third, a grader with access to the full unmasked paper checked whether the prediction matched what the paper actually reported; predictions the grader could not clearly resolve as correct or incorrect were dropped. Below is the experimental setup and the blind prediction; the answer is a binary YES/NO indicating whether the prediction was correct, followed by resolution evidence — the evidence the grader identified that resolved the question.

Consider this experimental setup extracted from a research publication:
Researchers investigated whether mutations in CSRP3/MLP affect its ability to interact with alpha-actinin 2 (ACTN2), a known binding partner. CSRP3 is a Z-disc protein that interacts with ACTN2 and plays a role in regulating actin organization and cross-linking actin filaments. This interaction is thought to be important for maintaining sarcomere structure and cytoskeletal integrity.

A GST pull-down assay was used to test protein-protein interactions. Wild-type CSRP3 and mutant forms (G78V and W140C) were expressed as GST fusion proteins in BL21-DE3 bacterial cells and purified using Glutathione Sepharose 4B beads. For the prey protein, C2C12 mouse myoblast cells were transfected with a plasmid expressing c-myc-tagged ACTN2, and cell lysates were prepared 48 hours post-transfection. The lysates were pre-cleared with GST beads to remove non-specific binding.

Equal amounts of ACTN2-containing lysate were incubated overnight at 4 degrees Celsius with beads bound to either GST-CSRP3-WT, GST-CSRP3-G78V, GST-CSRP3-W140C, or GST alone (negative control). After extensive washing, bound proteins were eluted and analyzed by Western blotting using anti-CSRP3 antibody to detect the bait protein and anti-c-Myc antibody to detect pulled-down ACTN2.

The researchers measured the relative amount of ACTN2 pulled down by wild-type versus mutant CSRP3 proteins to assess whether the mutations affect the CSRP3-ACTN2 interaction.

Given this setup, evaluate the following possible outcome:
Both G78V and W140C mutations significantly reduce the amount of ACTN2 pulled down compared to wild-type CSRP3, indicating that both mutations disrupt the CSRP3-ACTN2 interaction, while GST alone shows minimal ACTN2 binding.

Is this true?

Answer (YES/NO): YES